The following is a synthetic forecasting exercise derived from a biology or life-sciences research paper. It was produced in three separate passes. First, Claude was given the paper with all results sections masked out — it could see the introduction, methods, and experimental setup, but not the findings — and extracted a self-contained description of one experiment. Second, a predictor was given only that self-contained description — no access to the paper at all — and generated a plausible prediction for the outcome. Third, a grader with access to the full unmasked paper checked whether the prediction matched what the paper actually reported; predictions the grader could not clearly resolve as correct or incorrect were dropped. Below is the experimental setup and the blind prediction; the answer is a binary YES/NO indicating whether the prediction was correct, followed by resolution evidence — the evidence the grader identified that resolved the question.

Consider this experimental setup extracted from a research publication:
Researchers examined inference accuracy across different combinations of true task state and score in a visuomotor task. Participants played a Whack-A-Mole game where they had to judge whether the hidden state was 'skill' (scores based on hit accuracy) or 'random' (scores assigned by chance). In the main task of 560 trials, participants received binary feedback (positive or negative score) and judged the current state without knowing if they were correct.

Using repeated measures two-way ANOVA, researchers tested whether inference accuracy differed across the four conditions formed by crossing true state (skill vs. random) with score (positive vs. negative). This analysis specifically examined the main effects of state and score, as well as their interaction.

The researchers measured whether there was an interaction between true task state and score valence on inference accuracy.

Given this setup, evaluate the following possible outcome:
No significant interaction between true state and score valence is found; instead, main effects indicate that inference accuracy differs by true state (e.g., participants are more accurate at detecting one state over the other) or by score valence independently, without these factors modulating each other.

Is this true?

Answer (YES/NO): NO